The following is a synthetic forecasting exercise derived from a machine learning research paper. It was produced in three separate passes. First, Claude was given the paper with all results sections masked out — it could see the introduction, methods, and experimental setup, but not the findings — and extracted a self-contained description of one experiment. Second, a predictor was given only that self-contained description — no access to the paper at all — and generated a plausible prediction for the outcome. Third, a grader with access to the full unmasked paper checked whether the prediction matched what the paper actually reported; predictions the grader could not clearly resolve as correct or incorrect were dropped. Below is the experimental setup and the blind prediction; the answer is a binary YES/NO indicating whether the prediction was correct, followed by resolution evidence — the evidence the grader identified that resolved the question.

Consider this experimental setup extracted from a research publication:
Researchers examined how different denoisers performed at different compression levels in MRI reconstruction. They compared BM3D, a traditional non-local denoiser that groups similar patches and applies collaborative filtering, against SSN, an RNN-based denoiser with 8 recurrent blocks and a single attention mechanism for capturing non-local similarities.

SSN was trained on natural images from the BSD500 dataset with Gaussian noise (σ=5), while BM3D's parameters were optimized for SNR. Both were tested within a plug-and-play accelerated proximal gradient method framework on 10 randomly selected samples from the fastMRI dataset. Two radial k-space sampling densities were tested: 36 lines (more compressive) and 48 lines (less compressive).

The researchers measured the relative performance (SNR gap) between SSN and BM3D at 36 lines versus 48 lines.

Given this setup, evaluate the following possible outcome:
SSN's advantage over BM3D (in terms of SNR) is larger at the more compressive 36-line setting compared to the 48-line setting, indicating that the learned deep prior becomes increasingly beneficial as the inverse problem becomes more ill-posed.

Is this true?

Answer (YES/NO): YES